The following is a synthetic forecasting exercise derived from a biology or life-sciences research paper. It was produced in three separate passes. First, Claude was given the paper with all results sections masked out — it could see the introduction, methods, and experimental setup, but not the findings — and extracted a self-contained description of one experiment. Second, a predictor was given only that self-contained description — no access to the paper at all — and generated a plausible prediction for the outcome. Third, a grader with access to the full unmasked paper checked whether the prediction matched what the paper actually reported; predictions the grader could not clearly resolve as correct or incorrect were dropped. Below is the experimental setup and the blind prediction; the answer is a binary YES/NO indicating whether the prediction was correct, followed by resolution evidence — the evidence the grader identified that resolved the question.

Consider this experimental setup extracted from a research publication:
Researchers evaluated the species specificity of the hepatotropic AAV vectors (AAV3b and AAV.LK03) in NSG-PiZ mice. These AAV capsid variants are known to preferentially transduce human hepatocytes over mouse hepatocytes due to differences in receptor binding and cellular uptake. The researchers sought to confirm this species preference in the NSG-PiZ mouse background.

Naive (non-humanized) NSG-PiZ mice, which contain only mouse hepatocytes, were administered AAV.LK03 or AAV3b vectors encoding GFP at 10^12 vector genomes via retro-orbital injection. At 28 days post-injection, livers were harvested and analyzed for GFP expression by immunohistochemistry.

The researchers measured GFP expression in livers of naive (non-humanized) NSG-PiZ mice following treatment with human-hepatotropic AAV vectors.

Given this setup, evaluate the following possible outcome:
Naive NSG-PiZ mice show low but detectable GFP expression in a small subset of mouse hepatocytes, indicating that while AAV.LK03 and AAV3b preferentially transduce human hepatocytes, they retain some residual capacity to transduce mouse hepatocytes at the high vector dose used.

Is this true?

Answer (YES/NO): NO